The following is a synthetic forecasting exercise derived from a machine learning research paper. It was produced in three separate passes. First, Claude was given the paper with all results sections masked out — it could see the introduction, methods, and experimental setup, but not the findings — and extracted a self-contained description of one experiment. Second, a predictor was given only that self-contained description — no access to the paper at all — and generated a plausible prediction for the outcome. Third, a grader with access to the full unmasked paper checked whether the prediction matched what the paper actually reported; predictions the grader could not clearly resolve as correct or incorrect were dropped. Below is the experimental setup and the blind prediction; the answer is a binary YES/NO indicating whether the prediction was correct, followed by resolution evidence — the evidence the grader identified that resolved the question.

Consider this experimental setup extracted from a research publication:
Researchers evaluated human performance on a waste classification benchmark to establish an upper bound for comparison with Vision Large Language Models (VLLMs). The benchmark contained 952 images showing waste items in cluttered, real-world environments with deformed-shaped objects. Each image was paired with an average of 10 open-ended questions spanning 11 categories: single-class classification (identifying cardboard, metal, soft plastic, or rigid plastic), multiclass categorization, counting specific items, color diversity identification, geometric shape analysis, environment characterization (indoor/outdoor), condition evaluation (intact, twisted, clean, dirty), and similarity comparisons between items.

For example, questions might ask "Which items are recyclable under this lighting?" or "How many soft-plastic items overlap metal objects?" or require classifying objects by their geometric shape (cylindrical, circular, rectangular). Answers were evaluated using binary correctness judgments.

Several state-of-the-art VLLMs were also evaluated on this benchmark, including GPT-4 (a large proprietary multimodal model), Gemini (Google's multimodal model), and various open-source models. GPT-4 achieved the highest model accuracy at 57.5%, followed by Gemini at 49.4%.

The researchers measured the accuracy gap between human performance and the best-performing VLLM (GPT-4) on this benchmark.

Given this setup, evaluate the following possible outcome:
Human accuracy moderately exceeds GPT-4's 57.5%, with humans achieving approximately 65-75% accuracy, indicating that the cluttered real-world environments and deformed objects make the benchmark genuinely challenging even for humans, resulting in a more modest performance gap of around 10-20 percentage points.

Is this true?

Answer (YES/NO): NO